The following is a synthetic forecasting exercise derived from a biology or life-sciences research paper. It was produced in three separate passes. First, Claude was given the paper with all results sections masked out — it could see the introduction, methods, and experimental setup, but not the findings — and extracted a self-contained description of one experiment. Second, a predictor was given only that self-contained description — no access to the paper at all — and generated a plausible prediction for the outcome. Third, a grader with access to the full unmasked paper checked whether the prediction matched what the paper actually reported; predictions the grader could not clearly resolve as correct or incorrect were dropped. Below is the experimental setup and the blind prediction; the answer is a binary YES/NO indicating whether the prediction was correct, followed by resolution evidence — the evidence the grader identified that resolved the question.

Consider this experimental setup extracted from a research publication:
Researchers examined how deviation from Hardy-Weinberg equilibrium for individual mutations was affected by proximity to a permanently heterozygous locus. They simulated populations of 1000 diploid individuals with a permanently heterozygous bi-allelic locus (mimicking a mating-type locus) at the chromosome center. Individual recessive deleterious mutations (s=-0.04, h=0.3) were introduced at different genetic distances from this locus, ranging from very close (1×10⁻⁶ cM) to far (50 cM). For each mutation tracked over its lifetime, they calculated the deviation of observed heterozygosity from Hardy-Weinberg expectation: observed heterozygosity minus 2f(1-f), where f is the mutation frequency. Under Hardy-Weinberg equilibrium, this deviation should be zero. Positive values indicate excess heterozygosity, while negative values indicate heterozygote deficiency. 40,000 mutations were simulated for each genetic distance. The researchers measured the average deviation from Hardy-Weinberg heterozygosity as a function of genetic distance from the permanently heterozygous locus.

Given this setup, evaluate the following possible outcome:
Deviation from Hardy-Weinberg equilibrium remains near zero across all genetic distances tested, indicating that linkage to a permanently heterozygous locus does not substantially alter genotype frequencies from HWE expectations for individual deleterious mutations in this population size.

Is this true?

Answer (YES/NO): NO